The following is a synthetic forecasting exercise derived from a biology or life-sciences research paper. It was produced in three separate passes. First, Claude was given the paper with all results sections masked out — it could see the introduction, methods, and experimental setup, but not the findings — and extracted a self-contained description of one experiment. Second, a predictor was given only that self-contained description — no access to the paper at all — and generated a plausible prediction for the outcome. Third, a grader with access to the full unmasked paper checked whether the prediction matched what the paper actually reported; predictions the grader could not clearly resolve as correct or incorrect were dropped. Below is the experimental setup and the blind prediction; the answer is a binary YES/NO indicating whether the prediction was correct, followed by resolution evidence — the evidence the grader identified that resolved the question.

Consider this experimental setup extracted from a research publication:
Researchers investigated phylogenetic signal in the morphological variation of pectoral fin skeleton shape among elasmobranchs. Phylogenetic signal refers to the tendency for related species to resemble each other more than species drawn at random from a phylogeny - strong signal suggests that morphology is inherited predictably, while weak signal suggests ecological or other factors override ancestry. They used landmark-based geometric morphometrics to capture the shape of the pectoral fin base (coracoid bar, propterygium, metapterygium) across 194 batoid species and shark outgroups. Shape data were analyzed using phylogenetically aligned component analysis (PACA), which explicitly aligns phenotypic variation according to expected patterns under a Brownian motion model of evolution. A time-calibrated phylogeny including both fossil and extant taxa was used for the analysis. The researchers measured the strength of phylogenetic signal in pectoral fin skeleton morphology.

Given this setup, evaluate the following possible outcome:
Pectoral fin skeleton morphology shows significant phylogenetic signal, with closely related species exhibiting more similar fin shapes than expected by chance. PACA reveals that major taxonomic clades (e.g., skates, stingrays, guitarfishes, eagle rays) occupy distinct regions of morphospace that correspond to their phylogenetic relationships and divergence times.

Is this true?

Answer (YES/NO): YES